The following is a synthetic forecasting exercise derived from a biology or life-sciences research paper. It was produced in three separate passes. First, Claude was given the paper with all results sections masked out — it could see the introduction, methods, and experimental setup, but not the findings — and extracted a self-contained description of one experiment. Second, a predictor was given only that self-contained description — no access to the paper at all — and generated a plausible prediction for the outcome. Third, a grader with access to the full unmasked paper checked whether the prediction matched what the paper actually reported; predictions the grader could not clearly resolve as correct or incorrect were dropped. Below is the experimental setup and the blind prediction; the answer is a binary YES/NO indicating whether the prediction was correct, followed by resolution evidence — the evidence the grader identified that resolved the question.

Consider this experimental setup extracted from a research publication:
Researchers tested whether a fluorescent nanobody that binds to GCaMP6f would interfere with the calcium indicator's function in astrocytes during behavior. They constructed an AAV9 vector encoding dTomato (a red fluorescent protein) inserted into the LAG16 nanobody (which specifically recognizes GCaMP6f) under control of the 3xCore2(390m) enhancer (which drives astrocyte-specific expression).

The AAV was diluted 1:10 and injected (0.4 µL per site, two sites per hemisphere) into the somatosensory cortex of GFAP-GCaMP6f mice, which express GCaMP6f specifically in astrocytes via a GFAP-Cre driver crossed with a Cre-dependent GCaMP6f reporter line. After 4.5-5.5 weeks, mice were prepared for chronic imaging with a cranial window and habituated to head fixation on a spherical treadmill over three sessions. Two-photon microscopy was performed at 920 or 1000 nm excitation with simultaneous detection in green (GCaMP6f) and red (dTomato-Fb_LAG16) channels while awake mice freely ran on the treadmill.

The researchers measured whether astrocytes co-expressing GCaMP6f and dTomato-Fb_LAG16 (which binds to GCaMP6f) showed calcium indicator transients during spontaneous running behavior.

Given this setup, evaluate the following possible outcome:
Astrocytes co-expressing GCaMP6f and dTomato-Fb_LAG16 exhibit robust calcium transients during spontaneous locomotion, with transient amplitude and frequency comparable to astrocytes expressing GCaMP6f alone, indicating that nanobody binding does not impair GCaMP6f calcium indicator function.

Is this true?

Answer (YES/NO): YES